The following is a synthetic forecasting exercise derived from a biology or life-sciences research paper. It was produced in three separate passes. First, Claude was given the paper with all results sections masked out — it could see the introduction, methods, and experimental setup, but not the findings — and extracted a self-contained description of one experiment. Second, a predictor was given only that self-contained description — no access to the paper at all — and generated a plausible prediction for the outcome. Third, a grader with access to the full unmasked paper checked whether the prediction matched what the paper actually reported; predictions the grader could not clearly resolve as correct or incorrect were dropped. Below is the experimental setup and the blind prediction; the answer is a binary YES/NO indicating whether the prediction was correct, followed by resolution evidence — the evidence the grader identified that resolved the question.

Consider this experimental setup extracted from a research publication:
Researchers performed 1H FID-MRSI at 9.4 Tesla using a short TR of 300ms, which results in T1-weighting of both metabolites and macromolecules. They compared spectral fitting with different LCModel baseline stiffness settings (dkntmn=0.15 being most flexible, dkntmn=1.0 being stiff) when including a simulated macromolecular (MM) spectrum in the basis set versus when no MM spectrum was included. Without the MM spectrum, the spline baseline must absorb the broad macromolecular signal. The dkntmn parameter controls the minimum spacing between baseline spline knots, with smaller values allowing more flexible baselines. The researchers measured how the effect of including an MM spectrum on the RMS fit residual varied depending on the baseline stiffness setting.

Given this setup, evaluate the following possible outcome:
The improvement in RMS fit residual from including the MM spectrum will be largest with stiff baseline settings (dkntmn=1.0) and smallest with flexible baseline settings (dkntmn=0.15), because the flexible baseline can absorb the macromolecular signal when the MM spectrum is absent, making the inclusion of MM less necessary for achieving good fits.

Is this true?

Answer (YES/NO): NO